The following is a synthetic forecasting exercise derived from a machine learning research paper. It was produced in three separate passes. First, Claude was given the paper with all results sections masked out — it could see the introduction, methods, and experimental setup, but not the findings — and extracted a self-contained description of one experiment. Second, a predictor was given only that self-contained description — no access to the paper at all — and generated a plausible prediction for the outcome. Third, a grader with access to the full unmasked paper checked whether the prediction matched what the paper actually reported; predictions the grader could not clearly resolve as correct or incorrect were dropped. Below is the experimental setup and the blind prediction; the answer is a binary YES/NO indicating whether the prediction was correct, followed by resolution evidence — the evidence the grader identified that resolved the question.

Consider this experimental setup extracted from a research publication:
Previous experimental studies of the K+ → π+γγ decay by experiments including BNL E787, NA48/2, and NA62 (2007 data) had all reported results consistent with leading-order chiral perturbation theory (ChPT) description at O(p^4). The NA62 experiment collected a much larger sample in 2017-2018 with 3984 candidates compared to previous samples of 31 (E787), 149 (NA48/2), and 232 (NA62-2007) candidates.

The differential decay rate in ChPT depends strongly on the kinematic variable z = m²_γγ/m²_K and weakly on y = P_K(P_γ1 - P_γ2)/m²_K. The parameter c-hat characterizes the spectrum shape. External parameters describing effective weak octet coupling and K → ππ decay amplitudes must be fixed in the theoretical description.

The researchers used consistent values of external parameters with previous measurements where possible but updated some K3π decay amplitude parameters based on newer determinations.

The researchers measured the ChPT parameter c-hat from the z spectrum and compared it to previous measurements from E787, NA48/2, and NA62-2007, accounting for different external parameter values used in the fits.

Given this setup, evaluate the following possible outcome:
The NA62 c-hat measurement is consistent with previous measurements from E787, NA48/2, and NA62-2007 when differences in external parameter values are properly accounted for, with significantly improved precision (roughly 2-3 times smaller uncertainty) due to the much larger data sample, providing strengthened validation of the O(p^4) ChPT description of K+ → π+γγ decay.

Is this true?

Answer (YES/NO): NO